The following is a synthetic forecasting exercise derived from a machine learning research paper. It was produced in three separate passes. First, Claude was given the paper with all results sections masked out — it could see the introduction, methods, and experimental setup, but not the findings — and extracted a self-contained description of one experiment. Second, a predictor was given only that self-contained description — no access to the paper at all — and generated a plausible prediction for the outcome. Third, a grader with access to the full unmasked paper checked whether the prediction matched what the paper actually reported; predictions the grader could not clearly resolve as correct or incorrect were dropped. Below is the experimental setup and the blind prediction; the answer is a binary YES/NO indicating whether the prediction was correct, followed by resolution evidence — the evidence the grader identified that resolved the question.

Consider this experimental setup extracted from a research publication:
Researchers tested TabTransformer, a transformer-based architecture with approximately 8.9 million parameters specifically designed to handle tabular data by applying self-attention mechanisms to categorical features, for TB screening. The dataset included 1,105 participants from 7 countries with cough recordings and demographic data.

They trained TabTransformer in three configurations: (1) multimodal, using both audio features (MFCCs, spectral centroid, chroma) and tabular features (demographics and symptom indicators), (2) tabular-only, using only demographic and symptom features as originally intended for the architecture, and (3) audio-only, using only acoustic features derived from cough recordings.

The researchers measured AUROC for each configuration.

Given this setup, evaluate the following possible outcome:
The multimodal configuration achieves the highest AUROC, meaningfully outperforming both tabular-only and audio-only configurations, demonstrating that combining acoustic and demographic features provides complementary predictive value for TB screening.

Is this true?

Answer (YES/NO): YES